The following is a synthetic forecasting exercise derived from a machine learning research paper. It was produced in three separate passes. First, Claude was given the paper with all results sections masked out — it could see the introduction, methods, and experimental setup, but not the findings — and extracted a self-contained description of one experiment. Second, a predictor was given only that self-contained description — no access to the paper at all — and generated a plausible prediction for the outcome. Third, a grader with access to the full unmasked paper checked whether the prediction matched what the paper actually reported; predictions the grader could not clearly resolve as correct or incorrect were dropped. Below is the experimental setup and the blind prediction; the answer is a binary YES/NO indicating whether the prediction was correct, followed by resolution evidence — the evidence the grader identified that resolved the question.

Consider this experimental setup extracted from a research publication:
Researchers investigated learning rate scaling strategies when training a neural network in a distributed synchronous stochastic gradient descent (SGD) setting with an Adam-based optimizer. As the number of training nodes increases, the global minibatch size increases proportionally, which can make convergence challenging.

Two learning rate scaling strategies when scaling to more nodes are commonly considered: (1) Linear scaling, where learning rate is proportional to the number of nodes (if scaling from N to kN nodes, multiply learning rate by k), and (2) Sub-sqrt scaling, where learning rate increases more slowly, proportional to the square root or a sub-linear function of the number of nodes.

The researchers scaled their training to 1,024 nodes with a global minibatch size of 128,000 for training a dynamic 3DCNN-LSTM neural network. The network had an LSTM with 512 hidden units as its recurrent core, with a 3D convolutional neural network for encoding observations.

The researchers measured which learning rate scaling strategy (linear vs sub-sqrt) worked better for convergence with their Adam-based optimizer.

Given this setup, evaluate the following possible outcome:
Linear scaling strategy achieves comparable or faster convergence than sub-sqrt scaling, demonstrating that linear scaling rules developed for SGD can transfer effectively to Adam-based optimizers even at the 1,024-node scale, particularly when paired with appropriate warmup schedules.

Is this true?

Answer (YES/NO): NO